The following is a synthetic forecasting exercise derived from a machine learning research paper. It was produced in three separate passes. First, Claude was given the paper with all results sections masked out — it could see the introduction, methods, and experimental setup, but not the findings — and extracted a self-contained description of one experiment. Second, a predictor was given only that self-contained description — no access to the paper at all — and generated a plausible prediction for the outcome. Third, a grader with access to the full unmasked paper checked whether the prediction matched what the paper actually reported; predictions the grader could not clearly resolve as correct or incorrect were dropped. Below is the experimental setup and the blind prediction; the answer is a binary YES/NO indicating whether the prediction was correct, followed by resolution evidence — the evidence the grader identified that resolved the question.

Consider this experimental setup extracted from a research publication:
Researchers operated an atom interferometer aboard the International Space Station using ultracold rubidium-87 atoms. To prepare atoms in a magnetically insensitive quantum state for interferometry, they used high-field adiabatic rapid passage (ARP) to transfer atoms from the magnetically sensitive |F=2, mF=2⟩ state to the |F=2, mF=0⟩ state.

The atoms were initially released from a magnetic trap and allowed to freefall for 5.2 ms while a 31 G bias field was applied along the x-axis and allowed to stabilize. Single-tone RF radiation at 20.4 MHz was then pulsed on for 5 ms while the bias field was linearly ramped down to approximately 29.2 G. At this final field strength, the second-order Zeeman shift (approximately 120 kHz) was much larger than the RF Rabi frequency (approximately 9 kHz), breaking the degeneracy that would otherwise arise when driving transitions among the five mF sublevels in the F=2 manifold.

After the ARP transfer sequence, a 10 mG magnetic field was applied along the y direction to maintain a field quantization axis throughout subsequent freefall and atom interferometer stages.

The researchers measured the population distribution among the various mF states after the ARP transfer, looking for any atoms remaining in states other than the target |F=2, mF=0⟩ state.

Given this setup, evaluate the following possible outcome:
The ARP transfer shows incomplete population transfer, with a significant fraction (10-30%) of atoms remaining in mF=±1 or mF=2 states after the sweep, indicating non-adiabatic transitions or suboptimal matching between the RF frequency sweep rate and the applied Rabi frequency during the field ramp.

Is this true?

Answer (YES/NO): NO